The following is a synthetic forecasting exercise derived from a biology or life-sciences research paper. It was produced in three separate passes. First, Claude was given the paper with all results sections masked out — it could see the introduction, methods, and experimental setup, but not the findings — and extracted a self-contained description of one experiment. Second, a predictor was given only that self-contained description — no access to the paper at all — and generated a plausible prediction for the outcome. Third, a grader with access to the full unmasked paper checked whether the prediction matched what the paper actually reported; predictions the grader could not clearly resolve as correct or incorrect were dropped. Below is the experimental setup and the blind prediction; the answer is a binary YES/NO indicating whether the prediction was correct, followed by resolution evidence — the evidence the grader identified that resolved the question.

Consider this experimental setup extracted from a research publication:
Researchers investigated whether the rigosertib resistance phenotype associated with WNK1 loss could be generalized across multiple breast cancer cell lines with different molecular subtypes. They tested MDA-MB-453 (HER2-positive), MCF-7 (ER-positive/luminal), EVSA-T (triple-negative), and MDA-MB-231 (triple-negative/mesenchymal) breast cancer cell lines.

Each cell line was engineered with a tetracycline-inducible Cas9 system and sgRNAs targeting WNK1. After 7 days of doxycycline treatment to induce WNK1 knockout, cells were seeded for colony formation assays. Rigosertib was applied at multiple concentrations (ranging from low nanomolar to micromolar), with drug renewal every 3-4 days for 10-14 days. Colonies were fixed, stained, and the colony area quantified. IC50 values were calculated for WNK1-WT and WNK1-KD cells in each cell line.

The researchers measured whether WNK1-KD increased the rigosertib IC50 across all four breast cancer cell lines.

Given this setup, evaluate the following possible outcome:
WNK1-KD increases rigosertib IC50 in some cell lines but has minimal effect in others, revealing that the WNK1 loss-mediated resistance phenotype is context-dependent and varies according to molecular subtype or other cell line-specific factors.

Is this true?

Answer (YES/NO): NO